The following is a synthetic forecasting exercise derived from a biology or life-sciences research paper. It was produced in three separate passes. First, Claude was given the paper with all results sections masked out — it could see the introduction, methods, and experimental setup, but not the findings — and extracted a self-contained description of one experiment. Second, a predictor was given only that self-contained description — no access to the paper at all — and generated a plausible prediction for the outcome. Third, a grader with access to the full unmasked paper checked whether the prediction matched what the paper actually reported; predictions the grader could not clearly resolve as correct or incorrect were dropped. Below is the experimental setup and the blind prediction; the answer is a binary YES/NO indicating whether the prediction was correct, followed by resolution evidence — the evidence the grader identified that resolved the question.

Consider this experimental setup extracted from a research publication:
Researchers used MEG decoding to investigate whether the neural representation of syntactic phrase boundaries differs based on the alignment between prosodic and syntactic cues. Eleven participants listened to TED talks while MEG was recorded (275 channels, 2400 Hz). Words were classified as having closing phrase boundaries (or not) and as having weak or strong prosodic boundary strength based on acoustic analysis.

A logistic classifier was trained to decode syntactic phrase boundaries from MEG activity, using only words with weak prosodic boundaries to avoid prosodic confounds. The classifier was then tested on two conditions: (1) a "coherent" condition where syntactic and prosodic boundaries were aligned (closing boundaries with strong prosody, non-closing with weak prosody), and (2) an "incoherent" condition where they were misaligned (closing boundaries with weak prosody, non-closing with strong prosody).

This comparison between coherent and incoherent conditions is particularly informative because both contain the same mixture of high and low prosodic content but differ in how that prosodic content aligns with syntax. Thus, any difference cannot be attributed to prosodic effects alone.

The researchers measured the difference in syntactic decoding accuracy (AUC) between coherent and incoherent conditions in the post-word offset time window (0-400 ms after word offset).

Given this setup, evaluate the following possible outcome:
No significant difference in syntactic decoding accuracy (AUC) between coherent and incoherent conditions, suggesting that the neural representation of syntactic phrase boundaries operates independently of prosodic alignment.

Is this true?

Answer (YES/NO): NO